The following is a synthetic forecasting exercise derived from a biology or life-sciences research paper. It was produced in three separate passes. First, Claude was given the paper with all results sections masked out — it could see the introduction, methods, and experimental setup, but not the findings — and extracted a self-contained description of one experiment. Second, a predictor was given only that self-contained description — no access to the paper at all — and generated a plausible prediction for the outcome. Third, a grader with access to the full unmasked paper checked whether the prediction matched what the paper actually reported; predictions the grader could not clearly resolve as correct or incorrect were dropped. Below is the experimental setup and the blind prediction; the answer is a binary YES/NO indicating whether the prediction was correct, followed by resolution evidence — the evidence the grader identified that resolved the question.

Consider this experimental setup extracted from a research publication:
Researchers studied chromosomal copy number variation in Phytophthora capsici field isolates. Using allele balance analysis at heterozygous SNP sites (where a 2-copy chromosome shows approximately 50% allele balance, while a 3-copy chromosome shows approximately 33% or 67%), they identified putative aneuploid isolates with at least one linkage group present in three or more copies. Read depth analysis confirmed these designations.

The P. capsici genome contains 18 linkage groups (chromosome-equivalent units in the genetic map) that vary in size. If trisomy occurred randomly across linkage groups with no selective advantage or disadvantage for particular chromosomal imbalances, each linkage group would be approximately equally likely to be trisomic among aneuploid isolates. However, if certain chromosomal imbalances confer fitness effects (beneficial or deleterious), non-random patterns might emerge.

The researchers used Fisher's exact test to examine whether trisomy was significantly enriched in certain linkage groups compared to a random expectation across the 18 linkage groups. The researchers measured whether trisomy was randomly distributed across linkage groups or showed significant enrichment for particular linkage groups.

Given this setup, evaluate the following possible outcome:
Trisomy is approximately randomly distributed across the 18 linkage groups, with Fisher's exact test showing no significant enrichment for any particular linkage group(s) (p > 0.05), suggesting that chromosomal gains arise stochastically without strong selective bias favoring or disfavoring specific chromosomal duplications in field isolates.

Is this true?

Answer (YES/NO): NO